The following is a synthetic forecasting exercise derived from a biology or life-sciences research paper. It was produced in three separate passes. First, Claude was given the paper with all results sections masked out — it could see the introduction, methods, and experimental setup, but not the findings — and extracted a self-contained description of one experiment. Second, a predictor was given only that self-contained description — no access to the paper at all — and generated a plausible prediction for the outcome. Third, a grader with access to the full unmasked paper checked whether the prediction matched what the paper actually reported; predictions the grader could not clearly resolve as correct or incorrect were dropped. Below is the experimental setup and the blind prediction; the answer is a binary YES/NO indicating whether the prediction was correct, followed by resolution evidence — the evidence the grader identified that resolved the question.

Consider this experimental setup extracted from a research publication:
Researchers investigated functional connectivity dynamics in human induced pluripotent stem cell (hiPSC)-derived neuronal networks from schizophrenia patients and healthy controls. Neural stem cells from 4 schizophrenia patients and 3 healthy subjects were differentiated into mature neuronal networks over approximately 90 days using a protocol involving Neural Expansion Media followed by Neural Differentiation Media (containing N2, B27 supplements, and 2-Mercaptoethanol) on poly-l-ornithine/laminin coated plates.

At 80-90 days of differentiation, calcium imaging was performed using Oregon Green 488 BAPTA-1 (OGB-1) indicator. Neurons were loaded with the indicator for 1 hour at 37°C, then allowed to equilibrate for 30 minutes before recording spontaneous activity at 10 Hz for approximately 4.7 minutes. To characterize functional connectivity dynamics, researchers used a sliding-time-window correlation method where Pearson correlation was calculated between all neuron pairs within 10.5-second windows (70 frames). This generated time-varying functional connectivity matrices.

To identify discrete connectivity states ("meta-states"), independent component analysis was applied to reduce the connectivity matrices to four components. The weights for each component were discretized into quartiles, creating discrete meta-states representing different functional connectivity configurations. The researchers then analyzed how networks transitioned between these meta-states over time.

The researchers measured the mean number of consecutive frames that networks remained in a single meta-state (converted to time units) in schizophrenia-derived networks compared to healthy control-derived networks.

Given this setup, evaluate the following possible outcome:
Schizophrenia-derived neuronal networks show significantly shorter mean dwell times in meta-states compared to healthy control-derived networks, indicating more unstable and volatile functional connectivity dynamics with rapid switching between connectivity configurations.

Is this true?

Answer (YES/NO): NO